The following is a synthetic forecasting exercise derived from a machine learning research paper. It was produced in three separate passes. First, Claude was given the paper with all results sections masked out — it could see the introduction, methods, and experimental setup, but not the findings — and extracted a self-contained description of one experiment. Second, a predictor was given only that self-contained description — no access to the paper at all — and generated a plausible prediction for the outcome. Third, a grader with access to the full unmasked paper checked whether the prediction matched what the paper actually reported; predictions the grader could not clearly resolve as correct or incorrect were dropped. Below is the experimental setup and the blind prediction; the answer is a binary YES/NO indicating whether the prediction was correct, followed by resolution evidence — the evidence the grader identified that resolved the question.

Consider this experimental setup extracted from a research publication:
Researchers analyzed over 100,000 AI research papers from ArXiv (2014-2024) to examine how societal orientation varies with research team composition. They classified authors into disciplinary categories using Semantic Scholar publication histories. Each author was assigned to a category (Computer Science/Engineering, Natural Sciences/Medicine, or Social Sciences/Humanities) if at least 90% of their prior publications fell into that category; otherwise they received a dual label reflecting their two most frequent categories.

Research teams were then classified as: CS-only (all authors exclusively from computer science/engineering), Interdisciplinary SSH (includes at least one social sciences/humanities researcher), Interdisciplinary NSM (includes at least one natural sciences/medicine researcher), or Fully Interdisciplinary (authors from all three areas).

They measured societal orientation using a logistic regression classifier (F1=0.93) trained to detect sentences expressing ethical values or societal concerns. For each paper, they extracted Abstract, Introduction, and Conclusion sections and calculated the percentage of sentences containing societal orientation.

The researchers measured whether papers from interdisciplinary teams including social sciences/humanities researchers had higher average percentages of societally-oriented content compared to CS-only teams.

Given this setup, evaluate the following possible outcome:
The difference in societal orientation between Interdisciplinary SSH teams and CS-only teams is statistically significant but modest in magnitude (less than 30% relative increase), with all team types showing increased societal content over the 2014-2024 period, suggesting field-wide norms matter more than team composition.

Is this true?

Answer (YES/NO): NO